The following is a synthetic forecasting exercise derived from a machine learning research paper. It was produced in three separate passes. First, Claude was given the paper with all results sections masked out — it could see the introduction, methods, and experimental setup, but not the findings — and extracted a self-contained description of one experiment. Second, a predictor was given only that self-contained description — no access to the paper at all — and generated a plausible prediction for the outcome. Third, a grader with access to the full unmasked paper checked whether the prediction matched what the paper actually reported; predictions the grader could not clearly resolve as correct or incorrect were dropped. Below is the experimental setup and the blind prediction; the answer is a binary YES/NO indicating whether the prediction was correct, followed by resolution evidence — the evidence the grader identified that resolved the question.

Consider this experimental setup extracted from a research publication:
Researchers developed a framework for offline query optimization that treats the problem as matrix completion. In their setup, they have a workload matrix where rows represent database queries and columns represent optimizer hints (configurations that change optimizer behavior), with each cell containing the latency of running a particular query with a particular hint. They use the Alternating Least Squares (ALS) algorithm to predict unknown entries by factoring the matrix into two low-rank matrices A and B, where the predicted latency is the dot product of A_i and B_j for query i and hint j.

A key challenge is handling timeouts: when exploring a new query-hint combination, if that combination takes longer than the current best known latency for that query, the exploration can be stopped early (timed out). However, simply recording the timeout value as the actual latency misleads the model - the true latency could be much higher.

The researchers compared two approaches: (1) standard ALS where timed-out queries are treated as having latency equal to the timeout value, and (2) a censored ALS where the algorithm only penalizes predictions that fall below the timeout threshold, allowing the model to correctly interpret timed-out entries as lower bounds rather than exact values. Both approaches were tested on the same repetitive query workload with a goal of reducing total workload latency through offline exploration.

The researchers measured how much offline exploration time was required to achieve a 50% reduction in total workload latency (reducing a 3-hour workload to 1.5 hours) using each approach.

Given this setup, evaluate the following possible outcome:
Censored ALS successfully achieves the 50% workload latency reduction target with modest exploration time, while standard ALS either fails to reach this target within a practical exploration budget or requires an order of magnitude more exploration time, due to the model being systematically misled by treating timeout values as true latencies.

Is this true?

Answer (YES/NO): NO